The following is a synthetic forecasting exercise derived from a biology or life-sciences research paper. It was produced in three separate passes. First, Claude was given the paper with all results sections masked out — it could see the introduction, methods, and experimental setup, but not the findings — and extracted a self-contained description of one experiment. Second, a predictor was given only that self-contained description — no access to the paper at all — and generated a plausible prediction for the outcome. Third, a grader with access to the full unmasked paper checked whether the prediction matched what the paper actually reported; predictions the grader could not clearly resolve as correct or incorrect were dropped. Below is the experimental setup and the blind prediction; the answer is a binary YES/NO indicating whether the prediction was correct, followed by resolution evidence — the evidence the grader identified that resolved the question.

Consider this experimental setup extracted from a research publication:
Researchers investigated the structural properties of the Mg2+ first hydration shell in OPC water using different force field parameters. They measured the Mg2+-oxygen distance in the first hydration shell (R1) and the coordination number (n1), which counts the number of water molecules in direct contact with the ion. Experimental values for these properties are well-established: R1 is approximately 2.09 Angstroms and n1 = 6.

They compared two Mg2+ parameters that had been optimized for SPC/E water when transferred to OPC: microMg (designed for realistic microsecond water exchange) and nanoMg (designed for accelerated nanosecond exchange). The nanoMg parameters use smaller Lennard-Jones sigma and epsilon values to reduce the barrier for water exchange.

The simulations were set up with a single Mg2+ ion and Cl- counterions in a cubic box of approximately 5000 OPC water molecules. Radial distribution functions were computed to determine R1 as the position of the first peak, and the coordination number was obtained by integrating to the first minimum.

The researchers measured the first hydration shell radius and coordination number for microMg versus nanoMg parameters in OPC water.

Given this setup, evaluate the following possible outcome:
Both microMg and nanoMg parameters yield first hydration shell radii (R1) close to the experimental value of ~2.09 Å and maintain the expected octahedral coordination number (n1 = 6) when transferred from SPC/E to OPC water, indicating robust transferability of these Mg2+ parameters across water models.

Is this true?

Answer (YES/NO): YES